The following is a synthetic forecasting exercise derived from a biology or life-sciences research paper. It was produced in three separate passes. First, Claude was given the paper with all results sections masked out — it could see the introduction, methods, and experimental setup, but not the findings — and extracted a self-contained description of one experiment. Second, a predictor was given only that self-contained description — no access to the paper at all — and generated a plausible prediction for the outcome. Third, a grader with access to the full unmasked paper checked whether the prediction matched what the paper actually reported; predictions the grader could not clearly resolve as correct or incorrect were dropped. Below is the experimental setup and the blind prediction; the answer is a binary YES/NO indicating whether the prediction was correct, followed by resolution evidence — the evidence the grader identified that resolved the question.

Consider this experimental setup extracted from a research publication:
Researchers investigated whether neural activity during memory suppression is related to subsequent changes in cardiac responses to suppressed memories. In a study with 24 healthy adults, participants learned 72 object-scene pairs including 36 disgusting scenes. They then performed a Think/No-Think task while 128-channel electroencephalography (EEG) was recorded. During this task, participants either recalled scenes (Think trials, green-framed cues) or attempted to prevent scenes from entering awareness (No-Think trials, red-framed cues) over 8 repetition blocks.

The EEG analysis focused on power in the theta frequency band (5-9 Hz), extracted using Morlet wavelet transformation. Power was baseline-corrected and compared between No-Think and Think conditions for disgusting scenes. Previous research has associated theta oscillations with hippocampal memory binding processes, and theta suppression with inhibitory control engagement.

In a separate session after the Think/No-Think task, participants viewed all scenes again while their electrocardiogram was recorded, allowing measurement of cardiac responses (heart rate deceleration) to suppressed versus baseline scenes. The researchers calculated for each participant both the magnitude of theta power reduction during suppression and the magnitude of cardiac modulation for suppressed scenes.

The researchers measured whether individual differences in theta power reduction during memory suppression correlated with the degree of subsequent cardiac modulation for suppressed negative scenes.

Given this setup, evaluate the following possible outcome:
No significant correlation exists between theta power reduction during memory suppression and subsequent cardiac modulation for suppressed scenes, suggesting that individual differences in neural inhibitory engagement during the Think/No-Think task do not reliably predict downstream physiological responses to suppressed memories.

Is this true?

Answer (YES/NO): NO